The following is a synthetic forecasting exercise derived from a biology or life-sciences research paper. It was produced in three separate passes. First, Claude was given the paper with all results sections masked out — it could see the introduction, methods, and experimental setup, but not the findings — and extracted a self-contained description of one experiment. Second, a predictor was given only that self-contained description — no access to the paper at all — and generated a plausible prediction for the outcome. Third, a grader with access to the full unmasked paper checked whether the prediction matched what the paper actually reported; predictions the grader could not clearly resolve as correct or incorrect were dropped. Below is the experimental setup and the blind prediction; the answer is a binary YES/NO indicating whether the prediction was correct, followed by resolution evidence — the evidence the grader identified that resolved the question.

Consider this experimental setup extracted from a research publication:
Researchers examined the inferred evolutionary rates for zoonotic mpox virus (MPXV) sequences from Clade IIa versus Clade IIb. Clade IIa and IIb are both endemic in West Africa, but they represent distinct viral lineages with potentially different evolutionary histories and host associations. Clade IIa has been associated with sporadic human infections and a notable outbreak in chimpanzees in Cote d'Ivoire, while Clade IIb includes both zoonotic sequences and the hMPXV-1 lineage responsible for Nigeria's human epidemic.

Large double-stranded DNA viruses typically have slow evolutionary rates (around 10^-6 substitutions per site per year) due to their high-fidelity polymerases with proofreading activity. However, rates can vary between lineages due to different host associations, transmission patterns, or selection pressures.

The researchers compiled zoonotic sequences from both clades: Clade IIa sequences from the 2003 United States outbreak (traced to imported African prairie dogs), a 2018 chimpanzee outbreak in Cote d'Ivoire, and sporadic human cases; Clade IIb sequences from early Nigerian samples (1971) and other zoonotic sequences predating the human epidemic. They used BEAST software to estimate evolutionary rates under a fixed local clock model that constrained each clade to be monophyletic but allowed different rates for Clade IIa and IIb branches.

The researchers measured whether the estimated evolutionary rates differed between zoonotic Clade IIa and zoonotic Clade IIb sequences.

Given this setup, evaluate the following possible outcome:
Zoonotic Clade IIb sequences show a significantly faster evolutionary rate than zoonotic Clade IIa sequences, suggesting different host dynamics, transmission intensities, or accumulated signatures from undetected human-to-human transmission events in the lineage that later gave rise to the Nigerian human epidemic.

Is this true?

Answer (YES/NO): NO